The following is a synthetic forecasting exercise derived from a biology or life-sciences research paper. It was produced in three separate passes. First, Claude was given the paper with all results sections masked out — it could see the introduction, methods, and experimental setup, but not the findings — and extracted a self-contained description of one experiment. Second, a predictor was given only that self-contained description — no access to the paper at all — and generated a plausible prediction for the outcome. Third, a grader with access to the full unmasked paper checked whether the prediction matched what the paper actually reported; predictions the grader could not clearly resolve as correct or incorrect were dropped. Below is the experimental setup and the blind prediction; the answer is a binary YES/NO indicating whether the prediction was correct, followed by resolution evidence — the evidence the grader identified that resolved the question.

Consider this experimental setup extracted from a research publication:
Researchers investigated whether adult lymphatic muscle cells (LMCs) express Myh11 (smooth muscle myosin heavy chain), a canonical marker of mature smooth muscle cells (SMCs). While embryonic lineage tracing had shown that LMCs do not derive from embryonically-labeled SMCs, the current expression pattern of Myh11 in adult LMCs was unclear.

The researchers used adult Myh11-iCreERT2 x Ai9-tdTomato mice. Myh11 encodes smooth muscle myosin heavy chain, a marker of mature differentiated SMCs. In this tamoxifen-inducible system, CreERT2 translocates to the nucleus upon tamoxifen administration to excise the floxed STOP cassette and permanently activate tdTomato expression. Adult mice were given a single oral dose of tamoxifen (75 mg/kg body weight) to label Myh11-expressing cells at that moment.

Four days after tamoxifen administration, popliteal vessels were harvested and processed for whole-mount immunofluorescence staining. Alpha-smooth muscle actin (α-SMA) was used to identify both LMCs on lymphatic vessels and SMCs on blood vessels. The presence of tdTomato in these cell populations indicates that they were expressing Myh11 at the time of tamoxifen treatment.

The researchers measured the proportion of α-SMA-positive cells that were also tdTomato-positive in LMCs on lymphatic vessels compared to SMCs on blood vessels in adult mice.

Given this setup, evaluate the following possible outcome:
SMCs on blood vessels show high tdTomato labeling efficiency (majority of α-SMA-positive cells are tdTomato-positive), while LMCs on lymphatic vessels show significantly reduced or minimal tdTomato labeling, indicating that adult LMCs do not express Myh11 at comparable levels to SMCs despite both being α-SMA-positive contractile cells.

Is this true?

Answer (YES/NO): NO